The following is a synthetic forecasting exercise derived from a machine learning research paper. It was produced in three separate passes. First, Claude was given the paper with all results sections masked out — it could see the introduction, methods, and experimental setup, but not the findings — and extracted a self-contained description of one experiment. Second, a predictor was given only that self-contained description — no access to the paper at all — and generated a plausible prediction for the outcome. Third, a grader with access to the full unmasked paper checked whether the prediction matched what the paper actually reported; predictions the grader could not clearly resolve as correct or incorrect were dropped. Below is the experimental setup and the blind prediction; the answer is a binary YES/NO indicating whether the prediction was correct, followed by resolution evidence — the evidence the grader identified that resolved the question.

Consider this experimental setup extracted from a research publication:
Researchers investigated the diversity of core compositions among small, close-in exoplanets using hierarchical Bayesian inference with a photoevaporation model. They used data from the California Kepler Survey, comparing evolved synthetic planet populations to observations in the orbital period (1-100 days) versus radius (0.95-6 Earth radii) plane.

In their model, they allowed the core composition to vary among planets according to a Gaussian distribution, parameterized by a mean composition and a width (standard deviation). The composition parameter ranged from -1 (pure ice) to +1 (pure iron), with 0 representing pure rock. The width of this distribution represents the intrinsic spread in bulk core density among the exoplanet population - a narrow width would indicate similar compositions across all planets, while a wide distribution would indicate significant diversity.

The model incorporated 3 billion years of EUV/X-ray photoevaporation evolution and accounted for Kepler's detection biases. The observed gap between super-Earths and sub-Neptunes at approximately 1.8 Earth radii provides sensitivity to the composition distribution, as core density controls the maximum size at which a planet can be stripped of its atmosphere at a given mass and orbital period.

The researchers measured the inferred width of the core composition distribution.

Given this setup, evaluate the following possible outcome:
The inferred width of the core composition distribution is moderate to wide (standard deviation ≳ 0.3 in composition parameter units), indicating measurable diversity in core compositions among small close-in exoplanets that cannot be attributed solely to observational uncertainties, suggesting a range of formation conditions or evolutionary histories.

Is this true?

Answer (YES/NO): NO